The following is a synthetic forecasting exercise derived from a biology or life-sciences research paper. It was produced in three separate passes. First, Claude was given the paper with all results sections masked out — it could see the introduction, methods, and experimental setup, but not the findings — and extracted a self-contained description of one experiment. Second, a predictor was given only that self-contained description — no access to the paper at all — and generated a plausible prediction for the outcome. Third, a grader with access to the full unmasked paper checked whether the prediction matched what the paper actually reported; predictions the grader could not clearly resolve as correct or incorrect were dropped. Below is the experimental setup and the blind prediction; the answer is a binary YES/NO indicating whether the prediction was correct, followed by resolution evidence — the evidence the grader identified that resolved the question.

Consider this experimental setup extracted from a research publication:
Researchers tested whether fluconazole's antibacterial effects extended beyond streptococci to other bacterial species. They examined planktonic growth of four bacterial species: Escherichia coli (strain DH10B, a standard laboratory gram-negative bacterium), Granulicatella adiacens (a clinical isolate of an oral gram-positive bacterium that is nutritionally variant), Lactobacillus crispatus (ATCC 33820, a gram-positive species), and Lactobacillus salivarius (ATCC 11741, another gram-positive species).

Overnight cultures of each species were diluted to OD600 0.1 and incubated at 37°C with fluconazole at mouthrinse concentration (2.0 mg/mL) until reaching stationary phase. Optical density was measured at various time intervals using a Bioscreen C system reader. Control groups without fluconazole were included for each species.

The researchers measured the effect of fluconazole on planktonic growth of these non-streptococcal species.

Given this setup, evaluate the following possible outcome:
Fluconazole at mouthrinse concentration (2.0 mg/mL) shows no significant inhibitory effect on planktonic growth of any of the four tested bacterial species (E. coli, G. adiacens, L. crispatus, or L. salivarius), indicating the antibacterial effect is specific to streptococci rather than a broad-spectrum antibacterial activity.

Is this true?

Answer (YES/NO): NO